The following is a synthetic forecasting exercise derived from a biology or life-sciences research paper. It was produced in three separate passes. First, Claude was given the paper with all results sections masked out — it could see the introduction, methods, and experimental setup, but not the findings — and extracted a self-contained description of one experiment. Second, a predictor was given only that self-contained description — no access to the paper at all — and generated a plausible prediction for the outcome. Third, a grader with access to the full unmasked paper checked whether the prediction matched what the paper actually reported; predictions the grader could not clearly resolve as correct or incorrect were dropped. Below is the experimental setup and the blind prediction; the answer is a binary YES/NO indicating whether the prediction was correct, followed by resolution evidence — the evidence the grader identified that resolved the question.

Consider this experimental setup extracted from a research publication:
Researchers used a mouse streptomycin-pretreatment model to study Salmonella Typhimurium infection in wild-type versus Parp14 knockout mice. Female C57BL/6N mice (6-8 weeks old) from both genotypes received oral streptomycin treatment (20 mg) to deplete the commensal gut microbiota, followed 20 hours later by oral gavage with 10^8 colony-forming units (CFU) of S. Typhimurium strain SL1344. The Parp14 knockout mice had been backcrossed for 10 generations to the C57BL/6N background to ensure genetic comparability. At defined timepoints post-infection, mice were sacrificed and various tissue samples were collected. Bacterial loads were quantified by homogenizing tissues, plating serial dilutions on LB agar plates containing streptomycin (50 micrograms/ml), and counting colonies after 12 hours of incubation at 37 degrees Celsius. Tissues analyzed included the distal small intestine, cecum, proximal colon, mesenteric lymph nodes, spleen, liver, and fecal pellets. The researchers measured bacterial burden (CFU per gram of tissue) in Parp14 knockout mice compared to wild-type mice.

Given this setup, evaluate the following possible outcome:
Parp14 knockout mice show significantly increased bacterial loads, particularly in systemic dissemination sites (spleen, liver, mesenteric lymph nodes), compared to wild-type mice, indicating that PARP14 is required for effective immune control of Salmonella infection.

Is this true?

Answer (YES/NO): NO